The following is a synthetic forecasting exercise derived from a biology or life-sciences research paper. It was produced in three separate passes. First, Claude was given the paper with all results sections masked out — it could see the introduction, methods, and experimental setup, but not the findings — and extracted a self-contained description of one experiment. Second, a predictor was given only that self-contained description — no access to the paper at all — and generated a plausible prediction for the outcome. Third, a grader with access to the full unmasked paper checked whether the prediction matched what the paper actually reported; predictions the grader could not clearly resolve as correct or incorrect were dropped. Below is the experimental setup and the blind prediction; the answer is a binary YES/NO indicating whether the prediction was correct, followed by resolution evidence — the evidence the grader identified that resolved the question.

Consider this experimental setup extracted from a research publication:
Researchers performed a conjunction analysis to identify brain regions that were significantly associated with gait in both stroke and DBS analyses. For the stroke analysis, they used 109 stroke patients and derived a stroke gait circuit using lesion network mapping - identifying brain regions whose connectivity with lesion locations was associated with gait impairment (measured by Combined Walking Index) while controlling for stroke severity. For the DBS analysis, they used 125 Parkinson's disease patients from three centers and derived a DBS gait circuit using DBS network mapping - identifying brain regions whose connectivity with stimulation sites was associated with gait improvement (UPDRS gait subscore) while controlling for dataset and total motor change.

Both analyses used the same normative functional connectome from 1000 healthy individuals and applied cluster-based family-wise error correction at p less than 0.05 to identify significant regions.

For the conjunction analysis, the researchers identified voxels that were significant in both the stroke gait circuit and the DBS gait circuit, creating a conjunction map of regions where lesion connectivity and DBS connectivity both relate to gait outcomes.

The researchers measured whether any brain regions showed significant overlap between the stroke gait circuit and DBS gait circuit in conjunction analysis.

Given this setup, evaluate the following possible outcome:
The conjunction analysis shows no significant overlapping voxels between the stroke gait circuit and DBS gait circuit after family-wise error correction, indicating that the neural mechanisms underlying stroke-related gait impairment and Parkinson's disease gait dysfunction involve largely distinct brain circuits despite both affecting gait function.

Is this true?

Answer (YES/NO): NO